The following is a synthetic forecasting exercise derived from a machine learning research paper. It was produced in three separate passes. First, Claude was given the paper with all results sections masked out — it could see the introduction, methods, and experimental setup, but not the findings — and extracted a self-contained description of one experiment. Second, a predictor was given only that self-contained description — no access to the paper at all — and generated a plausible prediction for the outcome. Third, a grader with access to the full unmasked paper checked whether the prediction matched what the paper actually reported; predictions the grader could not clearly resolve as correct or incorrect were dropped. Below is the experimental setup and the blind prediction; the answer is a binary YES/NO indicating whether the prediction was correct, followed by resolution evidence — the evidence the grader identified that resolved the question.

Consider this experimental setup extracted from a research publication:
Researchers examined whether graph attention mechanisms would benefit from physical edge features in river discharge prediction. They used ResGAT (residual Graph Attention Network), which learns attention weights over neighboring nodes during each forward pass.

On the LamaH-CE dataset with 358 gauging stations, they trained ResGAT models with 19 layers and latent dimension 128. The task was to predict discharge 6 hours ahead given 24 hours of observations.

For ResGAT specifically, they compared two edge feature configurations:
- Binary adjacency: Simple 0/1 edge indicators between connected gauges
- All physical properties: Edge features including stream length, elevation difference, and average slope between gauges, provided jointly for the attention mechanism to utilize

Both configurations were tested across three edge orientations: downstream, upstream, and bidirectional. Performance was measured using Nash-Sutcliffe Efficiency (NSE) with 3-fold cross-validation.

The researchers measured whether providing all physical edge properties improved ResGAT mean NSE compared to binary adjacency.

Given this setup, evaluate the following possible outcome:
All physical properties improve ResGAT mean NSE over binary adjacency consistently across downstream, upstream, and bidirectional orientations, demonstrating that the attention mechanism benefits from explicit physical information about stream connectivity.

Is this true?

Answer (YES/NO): NO